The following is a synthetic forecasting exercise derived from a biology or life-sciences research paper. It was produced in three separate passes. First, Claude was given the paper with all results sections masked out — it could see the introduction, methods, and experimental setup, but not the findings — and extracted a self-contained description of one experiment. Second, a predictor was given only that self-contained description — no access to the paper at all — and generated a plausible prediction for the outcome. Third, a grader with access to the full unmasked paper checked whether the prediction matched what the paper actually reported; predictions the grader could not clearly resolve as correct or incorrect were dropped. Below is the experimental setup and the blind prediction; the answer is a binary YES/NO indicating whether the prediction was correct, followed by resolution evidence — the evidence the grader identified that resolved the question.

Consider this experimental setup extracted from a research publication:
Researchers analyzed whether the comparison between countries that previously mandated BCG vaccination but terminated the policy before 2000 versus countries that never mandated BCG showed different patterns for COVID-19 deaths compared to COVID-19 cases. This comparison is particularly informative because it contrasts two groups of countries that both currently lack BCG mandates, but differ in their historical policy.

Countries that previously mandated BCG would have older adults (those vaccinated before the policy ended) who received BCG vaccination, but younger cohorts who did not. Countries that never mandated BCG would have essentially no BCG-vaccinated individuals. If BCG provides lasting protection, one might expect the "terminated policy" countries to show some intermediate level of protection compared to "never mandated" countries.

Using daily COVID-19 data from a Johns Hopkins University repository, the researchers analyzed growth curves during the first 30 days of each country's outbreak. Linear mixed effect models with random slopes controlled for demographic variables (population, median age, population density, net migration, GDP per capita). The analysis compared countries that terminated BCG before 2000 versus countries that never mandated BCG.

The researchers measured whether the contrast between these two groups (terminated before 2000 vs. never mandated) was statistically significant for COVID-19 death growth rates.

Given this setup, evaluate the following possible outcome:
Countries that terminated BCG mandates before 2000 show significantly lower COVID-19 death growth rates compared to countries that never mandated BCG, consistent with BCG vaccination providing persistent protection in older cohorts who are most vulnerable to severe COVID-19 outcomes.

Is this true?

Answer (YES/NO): NO